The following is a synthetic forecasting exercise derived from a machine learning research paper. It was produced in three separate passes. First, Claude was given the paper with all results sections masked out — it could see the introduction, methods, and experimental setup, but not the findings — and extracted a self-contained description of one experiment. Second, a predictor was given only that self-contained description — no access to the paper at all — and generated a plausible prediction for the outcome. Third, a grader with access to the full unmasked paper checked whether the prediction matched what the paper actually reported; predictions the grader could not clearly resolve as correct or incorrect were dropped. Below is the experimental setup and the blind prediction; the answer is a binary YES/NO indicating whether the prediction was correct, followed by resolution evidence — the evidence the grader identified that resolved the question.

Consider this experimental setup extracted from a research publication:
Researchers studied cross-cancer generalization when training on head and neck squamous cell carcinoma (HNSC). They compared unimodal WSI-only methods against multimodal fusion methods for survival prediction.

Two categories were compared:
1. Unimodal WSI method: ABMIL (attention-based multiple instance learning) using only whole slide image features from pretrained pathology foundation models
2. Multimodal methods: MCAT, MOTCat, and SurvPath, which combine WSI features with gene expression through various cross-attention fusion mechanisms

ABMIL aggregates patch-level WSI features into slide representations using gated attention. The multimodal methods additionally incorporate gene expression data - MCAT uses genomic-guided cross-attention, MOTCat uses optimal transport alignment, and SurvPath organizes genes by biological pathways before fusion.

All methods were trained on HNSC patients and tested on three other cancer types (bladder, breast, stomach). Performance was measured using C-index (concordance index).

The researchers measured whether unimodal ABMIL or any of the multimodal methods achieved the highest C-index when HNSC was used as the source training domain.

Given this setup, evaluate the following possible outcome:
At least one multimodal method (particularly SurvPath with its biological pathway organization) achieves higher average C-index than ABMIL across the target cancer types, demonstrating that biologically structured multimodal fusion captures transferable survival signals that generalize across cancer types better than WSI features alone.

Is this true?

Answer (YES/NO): NO